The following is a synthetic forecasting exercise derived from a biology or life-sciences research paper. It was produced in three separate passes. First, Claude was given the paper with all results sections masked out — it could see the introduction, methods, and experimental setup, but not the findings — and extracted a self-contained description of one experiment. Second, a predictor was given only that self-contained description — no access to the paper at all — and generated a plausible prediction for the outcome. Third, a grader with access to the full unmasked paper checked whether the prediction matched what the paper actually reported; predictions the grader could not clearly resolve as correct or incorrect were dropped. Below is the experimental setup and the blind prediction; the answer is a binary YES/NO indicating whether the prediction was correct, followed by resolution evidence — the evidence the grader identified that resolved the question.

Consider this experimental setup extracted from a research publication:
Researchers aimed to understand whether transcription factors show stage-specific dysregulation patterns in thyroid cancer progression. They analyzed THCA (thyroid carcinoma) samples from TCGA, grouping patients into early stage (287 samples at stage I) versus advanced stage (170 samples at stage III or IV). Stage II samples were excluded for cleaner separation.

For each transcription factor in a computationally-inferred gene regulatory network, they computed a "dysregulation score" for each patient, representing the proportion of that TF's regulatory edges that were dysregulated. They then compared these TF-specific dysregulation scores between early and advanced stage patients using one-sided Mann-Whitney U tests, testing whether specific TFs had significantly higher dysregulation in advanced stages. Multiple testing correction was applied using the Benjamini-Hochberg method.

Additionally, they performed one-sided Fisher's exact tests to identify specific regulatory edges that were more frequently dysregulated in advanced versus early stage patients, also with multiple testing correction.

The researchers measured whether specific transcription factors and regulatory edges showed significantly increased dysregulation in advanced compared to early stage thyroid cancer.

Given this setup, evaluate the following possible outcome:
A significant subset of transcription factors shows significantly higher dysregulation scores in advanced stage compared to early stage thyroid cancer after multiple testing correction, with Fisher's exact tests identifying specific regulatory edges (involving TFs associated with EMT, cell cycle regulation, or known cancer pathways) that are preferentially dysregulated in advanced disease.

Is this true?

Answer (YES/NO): YES